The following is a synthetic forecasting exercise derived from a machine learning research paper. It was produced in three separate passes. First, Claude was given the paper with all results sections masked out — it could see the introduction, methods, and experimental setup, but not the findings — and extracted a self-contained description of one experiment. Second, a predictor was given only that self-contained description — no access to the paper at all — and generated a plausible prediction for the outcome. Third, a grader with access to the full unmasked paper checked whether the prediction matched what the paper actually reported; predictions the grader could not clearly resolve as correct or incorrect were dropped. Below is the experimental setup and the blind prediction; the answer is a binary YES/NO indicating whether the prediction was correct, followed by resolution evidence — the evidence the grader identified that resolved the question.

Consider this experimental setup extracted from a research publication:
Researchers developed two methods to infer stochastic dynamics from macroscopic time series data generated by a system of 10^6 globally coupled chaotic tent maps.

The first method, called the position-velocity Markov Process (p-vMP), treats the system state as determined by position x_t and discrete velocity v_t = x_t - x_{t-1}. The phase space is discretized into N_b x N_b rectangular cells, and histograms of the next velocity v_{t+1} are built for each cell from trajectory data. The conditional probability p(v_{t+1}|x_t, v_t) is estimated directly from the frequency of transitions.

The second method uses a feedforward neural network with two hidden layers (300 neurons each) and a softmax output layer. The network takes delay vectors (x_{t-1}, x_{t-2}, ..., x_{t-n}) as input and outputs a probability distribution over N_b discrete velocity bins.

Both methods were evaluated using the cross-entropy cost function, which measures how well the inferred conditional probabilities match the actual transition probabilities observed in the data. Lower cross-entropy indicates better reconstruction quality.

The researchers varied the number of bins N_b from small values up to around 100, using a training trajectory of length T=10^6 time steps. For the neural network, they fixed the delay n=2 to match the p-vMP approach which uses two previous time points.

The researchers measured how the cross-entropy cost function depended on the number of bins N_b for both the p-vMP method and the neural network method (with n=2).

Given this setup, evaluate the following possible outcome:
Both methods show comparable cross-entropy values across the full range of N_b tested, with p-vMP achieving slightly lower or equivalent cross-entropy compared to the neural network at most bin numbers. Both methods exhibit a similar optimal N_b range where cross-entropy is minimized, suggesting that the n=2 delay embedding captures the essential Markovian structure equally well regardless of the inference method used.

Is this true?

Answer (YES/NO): NO